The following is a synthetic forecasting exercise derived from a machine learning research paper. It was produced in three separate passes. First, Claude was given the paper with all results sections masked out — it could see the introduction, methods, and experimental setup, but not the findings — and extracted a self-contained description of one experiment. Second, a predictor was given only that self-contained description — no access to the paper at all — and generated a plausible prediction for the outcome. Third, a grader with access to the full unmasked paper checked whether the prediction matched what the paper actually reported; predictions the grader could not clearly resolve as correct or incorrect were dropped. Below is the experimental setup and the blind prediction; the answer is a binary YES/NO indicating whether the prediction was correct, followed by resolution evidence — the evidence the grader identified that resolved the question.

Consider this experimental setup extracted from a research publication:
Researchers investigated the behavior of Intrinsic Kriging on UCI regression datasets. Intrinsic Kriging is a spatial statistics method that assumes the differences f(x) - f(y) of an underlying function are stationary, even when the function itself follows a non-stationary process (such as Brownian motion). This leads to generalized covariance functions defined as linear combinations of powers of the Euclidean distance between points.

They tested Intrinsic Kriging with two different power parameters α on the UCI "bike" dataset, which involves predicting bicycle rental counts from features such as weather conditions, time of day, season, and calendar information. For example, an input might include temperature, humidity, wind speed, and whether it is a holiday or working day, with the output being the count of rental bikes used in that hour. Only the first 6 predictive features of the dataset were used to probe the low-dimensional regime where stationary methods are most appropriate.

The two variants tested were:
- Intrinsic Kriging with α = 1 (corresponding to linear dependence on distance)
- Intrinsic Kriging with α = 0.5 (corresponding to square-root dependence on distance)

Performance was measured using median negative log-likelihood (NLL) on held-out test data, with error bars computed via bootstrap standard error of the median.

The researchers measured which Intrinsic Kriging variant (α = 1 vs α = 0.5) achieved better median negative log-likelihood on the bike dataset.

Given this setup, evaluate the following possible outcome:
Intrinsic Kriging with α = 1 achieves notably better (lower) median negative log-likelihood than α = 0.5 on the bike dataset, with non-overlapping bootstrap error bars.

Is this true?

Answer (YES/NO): NO